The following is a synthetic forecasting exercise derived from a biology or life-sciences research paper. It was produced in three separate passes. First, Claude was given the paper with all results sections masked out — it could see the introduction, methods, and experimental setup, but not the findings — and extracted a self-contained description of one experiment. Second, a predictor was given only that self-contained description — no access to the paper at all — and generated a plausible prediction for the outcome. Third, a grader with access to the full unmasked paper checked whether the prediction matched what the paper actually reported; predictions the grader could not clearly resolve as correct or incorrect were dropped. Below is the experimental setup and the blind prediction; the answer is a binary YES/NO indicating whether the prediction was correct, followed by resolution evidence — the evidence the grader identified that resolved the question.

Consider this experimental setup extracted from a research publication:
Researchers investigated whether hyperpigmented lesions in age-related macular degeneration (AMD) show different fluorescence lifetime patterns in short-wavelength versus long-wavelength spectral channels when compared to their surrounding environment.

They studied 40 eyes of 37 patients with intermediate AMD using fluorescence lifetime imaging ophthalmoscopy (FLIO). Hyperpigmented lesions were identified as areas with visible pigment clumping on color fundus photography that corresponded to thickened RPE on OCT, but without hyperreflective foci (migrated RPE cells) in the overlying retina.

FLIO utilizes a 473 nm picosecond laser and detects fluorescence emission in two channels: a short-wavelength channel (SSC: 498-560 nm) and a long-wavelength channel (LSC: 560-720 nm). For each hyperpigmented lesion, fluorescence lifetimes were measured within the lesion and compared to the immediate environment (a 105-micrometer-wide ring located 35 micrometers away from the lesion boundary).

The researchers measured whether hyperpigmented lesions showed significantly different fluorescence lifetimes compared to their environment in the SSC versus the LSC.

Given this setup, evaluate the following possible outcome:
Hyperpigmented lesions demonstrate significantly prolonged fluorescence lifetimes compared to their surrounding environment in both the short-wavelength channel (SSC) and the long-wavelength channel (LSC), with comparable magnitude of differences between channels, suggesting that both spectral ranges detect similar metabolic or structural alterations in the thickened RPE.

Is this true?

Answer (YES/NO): NO